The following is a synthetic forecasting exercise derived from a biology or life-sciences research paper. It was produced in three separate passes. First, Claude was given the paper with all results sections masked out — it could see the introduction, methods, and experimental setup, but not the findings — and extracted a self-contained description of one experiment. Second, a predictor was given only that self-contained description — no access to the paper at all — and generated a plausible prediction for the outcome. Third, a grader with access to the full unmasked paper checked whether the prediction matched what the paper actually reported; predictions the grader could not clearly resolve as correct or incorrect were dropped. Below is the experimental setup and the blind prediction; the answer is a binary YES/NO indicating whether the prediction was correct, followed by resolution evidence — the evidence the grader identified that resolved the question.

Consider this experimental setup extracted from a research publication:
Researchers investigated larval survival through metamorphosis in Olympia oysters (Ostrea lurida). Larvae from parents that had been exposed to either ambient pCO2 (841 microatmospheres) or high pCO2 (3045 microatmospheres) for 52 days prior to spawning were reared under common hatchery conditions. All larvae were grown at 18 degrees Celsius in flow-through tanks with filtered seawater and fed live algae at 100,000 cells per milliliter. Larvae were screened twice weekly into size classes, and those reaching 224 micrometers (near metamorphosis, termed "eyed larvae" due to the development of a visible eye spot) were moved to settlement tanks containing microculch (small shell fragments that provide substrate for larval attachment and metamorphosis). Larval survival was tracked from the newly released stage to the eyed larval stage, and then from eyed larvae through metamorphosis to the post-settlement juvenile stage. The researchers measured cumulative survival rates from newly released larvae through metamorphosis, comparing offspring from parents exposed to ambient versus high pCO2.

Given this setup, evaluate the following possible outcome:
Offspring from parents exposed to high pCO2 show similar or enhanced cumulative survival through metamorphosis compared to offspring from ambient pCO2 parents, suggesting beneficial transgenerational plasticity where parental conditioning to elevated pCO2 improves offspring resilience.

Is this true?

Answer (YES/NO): NO